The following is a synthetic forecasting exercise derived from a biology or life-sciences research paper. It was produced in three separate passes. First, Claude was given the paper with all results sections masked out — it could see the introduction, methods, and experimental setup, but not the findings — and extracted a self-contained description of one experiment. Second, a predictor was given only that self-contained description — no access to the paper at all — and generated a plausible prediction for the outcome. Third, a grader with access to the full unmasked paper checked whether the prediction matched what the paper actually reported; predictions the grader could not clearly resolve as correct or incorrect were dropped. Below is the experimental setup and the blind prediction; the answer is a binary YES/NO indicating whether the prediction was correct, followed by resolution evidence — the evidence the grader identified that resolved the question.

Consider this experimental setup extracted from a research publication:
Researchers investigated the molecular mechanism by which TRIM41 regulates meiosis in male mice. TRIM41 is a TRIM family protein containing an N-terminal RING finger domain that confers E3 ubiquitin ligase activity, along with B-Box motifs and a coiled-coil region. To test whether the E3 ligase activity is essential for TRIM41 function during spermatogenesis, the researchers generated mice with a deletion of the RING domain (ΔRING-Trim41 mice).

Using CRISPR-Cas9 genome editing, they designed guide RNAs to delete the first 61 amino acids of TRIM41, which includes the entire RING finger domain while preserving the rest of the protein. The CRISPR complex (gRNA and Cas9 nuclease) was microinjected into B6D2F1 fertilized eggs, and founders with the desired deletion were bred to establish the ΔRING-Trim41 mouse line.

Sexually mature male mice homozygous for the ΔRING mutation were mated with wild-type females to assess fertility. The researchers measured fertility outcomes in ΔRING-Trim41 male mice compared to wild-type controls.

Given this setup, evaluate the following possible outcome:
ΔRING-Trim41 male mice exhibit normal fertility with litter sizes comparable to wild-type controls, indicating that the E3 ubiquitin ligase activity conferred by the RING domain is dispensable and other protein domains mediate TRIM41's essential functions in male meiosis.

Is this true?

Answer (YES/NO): NO